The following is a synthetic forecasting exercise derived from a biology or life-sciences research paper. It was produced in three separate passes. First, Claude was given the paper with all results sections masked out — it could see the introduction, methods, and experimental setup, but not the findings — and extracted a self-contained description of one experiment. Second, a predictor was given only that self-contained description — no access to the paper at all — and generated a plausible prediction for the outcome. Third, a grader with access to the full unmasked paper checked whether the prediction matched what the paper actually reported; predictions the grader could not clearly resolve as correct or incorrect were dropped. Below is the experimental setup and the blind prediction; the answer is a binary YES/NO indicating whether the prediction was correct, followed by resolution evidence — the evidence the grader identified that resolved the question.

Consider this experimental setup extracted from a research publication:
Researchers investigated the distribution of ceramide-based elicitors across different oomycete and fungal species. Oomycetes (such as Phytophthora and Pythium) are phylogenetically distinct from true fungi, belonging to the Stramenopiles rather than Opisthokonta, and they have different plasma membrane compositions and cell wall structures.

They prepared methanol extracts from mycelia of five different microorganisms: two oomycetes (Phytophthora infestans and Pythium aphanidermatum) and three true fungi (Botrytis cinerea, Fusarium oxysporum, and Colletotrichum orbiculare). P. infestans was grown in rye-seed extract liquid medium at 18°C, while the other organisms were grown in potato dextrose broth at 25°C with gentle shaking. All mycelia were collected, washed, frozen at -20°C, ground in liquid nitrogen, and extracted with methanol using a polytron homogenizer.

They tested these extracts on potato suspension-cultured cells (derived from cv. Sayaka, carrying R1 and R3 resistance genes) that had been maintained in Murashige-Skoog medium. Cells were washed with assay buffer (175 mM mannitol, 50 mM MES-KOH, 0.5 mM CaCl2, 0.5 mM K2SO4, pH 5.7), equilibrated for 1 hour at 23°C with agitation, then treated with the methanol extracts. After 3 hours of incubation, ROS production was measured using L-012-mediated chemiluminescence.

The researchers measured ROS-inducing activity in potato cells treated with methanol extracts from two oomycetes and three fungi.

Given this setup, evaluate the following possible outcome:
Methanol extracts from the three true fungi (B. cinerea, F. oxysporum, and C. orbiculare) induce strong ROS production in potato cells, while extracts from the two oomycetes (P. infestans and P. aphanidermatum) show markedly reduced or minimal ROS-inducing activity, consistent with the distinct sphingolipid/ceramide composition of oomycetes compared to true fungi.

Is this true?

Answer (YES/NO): NO